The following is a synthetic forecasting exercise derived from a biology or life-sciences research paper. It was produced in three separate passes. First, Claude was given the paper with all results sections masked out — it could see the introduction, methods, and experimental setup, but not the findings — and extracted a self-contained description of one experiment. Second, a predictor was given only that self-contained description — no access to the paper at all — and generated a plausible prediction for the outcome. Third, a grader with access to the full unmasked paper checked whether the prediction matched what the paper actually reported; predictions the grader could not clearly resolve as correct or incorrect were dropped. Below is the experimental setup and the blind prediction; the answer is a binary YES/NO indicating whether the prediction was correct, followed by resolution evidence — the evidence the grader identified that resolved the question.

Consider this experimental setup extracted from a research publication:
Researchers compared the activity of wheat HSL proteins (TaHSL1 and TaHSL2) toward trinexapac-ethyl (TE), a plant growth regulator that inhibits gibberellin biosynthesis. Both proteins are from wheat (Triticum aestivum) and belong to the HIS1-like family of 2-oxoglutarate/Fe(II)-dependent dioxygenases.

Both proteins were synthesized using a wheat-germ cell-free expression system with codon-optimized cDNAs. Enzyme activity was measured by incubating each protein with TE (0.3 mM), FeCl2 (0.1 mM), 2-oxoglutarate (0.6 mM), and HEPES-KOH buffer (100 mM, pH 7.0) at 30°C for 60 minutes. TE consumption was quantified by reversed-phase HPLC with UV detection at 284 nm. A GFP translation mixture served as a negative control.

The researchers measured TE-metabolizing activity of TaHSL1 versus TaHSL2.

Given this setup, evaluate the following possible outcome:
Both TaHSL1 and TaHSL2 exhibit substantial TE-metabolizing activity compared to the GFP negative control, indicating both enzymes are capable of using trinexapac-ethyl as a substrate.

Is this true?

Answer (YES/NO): YES